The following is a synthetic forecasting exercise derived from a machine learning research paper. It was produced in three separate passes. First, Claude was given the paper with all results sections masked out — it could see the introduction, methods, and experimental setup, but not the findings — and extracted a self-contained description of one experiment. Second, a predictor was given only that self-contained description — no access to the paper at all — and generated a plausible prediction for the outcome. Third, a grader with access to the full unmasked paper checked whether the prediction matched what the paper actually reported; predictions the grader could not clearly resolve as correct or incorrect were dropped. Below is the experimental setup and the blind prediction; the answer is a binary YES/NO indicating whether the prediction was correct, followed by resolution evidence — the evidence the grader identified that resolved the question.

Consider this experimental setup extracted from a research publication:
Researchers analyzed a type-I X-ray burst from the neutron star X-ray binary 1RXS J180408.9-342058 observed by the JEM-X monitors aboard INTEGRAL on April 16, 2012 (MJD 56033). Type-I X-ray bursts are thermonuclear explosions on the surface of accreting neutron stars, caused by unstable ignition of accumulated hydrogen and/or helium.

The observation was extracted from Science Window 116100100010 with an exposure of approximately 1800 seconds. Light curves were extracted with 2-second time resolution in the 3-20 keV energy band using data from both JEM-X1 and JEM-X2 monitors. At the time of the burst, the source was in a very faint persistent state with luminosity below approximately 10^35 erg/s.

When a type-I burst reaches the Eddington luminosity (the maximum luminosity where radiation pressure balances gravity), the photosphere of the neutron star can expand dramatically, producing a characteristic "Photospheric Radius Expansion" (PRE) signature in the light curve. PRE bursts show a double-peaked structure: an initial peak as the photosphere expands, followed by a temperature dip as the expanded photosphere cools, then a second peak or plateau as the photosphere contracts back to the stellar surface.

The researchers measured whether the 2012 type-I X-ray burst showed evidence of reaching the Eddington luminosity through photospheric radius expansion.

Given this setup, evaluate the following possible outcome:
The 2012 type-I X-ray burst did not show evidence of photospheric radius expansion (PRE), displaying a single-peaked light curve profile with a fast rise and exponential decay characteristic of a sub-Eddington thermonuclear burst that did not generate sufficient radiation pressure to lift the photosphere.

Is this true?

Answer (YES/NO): NO